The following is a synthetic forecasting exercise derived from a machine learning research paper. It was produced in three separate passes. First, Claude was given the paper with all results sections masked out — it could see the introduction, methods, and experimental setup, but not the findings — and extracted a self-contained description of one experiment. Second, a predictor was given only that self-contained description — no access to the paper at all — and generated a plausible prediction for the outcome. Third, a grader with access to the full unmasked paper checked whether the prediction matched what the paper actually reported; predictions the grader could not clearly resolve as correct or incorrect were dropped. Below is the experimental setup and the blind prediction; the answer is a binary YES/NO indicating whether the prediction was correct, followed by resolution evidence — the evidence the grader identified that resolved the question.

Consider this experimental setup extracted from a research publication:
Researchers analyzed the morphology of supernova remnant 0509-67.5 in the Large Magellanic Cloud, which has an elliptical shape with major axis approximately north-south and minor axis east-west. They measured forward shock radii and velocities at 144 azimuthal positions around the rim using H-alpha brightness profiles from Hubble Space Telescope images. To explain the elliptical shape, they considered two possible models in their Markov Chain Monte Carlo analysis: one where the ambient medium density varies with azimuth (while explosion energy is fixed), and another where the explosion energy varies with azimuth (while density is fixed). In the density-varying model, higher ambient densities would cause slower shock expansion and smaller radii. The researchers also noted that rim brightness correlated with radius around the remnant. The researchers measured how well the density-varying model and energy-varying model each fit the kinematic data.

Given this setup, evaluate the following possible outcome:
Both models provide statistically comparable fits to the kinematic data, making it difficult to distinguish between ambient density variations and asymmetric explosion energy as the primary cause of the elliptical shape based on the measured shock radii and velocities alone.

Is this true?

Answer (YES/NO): YES